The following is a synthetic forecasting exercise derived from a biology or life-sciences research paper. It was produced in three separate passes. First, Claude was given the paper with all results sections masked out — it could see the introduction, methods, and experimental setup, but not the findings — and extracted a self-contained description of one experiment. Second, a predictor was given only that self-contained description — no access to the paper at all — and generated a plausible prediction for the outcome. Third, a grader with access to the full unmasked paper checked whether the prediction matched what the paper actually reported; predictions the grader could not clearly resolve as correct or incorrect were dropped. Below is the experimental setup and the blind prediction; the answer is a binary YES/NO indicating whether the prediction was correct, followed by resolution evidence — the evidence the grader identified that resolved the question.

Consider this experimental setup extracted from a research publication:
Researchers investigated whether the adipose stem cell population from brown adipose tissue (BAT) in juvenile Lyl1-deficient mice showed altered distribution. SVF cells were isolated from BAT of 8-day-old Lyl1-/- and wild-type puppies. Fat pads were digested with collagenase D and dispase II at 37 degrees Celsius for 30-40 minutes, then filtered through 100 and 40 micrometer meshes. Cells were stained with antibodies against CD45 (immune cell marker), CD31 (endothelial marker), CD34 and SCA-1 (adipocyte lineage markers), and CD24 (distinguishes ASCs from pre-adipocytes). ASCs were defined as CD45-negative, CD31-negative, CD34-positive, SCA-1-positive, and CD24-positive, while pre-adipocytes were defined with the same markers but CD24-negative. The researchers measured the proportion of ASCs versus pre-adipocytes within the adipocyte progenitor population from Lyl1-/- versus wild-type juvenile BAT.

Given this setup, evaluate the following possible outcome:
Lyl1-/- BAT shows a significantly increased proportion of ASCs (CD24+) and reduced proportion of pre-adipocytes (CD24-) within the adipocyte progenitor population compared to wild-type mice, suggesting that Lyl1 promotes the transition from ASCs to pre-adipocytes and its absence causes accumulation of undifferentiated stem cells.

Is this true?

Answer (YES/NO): NO